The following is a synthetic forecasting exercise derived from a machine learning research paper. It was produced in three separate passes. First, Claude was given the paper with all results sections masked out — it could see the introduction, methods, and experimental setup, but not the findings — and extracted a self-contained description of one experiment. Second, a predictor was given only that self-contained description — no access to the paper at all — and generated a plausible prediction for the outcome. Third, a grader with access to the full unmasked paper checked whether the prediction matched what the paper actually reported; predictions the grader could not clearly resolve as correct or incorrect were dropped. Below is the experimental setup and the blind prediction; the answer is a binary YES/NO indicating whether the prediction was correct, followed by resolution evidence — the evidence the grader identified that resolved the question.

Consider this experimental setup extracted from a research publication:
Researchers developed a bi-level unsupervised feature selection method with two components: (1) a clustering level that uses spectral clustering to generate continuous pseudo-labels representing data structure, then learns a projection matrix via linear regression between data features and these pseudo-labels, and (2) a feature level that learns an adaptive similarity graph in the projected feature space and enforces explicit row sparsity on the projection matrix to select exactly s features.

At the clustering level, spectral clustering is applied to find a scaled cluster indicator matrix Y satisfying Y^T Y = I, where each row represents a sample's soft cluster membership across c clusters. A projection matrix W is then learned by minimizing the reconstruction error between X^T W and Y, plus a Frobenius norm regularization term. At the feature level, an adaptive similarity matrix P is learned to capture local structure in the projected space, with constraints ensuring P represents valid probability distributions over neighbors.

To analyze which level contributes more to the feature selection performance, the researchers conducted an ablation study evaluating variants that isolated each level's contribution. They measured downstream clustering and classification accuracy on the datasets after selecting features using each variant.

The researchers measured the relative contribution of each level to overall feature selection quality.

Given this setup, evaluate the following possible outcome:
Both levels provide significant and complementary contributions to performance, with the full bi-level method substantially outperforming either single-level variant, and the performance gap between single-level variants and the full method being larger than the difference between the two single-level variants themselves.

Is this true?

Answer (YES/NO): NO